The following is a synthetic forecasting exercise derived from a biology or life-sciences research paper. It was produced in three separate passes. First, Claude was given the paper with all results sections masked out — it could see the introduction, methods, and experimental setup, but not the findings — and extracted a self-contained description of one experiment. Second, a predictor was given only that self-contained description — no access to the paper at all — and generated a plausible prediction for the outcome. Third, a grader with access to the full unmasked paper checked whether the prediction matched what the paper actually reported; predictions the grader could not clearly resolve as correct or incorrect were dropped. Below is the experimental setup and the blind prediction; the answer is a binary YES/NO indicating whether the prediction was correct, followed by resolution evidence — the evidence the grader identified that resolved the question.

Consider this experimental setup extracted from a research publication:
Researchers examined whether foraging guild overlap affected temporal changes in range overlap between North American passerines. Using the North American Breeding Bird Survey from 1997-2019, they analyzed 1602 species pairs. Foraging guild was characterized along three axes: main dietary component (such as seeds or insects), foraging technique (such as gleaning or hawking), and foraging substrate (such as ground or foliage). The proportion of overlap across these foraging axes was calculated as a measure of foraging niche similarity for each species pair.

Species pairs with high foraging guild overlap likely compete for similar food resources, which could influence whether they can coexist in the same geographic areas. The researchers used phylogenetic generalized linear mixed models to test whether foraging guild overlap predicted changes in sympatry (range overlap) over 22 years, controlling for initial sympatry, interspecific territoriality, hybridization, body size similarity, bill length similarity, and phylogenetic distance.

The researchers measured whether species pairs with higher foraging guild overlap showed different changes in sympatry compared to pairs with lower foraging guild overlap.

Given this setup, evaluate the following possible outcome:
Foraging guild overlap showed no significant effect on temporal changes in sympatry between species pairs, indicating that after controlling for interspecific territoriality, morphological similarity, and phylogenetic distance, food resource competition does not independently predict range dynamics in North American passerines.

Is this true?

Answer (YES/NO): YES